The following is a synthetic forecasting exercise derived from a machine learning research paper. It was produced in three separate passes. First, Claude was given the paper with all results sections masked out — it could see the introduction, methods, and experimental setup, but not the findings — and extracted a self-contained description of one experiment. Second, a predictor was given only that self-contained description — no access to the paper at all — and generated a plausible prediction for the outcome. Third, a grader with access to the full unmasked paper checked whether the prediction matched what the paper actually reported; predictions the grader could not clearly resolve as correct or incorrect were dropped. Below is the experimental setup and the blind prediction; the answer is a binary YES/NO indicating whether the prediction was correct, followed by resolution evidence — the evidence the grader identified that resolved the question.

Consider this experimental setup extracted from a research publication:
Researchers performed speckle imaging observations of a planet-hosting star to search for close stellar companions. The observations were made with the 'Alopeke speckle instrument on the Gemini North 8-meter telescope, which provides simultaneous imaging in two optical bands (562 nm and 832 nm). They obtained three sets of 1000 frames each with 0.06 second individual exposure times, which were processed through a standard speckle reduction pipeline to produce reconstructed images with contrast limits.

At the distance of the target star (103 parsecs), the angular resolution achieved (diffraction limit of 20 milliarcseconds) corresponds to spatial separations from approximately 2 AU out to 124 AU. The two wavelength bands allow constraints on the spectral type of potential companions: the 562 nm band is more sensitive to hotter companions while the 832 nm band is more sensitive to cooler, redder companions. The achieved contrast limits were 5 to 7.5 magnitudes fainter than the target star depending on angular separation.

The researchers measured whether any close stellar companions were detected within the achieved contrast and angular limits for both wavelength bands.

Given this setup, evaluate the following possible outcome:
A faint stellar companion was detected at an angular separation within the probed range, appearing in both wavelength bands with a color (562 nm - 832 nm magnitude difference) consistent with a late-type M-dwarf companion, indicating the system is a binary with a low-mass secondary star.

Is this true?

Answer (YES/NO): NO